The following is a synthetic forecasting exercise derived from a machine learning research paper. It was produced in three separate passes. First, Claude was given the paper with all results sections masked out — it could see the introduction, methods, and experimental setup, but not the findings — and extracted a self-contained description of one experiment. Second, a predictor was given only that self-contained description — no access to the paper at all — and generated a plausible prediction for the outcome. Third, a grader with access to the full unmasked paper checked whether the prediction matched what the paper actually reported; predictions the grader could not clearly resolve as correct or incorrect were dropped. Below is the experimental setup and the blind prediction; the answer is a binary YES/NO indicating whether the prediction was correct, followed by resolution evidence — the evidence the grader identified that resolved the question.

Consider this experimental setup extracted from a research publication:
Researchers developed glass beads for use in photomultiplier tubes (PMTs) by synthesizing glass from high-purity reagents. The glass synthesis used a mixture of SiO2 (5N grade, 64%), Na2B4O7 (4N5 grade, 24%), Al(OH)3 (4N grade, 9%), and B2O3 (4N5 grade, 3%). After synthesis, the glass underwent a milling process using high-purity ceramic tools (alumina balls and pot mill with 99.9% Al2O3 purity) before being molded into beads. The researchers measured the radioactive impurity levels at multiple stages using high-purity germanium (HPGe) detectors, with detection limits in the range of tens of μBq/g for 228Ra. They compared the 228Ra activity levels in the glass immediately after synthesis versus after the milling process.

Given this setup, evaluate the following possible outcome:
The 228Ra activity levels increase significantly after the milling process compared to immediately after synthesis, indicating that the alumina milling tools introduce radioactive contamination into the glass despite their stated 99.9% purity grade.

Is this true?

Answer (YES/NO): YES